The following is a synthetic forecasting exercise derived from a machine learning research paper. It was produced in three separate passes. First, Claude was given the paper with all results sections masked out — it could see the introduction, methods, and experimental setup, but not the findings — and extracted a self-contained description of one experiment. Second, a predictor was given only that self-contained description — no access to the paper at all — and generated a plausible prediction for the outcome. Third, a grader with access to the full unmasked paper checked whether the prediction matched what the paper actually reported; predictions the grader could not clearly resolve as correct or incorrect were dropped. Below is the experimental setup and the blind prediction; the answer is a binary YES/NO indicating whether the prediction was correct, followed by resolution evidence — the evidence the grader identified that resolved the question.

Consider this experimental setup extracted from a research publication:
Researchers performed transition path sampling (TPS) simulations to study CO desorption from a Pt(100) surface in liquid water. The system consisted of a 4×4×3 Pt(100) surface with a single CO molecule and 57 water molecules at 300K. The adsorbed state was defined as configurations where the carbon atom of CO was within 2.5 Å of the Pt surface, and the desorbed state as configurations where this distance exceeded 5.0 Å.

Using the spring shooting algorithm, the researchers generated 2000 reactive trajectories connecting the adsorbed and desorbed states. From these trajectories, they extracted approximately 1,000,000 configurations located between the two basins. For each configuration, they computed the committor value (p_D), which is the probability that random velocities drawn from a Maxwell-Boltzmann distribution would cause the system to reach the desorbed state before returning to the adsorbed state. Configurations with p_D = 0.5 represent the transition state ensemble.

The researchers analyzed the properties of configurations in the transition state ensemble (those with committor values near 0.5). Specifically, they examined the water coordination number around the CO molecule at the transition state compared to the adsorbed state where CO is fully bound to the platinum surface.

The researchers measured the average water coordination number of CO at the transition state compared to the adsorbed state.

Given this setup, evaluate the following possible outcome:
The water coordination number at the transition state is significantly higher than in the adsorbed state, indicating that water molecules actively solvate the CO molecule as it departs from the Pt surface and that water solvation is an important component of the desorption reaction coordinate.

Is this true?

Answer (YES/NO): YES